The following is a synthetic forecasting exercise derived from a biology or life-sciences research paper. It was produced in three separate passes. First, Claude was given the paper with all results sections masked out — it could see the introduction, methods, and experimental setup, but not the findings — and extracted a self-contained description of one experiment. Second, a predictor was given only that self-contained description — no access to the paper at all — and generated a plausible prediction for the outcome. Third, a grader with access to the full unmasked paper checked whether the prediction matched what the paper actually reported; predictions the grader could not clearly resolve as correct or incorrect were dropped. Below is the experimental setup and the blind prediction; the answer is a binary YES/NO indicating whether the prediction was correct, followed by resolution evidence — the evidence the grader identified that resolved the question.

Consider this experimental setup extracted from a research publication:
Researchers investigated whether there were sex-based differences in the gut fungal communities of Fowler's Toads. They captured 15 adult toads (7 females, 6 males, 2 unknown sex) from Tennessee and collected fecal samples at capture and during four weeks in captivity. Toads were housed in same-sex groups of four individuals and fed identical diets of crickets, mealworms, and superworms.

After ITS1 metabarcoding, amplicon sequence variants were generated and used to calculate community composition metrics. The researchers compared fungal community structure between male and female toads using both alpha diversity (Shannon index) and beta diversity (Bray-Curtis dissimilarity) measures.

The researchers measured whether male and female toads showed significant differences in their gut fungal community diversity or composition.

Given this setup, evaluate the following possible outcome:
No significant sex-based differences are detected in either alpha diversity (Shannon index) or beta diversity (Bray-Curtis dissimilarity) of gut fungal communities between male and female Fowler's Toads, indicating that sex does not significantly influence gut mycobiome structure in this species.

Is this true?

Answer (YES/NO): YES